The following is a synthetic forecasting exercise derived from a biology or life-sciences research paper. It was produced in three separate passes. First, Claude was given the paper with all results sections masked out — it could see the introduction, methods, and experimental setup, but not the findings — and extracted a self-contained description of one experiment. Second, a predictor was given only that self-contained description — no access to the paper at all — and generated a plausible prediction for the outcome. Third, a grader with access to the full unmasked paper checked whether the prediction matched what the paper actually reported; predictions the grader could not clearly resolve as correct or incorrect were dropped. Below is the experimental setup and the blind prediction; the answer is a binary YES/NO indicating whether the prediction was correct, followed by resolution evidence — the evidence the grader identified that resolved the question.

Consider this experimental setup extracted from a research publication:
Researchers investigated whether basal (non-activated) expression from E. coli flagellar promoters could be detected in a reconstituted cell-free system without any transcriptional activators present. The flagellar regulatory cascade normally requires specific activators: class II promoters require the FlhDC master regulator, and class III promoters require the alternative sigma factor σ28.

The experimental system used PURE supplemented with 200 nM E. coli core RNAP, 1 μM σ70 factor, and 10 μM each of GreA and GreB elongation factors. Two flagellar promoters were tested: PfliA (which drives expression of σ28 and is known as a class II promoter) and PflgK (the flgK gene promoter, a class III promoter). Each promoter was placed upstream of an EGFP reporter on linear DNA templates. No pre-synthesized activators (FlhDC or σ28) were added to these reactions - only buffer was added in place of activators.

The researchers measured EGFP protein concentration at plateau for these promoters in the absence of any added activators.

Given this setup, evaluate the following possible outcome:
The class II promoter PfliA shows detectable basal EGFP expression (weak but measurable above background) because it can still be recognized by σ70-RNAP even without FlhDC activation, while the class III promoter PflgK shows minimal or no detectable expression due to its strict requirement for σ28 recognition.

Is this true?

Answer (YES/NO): NO